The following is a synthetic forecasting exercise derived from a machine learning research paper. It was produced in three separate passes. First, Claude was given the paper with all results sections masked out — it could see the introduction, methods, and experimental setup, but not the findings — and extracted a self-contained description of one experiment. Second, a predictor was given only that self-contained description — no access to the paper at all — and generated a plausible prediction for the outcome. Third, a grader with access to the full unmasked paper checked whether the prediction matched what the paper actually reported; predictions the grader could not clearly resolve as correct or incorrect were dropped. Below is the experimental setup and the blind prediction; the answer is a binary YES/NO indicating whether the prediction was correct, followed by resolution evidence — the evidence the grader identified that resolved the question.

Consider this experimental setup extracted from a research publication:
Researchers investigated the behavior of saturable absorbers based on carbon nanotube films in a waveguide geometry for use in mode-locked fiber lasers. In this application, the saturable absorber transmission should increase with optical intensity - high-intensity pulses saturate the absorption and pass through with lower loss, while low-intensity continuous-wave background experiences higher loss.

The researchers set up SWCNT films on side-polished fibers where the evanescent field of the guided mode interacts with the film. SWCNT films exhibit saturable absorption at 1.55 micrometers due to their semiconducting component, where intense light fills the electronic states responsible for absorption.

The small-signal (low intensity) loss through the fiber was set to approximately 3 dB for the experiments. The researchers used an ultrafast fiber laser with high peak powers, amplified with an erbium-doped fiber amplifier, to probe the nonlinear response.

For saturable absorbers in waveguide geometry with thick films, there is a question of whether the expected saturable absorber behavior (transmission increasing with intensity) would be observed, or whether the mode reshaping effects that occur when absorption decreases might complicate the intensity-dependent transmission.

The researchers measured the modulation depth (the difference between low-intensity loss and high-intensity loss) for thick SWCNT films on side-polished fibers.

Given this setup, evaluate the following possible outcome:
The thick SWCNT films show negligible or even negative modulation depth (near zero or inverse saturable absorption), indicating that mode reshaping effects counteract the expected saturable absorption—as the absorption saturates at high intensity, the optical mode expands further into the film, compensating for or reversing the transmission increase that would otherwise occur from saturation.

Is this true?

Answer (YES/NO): YES